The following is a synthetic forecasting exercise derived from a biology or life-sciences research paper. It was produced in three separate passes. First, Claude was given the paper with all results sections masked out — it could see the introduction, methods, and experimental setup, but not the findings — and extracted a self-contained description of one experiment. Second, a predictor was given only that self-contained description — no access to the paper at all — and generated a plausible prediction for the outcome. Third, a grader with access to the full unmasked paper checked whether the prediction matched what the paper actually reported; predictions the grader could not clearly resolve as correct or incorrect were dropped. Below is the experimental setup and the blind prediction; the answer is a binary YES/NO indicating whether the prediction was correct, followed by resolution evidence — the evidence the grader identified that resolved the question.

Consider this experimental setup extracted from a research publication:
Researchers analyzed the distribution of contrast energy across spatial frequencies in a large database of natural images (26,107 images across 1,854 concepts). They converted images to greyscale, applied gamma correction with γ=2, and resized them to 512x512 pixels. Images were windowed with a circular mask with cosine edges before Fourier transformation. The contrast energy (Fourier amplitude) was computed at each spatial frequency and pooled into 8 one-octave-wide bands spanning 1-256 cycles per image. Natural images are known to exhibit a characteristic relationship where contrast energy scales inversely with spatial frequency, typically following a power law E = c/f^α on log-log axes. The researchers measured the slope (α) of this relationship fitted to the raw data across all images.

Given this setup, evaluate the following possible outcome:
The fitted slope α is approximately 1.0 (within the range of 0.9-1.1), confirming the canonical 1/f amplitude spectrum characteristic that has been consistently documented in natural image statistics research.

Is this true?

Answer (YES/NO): NO